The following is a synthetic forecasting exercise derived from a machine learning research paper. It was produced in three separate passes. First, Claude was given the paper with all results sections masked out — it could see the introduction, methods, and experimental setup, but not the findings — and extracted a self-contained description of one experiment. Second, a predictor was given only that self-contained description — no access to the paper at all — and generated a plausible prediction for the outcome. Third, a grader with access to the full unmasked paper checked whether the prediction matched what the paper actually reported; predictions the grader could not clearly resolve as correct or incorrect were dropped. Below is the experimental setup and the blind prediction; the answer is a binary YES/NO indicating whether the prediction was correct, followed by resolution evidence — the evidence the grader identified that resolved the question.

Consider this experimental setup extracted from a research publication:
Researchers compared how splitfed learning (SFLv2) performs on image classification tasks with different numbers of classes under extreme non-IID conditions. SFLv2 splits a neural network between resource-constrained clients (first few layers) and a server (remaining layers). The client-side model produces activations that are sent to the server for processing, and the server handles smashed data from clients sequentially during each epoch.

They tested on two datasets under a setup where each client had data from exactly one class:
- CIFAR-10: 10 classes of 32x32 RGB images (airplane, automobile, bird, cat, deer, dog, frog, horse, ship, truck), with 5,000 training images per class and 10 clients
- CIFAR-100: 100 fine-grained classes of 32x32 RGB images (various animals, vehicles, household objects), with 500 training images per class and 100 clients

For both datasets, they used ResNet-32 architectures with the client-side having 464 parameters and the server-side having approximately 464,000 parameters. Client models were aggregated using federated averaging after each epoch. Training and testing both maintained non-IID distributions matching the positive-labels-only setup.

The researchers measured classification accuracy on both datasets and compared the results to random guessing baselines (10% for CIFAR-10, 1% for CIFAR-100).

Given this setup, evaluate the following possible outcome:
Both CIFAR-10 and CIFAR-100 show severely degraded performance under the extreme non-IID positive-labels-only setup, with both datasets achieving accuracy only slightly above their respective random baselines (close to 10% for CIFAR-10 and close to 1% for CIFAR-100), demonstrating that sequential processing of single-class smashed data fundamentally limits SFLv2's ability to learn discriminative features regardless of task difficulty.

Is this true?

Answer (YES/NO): NO